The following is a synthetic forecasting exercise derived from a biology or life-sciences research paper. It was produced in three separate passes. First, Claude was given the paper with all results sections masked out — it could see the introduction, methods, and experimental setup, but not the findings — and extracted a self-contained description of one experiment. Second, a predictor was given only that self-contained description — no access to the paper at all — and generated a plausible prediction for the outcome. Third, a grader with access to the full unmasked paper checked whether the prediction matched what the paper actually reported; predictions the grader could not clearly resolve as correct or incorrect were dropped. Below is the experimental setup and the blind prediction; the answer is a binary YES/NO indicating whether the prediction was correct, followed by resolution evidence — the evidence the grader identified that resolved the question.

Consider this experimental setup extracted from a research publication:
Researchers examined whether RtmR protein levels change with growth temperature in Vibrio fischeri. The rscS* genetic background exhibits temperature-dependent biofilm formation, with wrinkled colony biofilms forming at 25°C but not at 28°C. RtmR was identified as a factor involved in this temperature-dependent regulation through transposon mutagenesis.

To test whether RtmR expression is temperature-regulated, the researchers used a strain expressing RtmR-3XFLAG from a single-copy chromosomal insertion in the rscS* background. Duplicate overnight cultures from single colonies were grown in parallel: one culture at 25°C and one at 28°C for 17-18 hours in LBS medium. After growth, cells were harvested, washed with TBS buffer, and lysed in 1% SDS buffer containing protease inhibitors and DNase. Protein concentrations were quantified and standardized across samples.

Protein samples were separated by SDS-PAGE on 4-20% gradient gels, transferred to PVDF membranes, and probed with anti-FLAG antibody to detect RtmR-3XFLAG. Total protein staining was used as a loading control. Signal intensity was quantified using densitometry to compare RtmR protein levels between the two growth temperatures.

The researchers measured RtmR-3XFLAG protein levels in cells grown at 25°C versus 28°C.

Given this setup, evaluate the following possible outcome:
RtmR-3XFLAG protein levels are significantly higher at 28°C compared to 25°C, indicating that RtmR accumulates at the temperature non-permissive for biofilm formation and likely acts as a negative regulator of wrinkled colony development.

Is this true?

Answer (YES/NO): NO